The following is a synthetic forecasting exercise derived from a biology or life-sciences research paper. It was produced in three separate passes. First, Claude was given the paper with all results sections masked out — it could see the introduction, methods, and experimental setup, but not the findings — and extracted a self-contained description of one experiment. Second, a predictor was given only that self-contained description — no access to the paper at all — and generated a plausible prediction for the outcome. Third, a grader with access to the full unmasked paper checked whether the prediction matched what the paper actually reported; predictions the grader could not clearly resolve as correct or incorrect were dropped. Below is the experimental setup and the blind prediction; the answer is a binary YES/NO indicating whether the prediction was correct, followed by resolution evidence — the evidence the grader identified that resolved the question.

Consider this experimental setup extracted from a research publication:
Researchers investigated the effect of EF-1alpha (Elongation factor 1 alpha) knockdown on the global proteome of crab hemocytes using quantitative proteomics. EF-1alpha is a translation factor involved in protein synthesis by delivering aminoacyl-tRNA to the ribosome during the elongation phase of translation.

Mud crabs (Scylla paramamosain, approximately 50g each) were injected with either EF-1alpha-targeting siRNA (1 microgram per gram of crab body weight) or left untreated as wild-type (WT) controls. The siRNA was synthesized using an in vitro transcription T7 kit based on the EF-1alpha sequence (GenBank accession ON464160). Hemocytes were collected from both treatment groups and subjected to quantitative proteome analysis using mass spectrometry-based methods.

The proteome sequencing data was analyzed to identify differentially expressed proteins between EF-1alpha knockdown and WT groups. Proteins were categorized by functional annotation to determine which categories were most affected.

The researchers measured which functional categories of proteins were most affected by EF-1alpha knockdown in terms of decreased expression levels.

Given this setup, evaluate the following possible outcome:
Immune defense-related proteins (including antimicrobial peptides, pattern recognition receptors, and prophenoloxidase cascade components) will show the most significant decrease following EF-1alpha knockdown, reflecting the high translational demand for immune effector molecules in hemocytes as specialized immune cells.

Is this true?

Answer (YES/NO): NO